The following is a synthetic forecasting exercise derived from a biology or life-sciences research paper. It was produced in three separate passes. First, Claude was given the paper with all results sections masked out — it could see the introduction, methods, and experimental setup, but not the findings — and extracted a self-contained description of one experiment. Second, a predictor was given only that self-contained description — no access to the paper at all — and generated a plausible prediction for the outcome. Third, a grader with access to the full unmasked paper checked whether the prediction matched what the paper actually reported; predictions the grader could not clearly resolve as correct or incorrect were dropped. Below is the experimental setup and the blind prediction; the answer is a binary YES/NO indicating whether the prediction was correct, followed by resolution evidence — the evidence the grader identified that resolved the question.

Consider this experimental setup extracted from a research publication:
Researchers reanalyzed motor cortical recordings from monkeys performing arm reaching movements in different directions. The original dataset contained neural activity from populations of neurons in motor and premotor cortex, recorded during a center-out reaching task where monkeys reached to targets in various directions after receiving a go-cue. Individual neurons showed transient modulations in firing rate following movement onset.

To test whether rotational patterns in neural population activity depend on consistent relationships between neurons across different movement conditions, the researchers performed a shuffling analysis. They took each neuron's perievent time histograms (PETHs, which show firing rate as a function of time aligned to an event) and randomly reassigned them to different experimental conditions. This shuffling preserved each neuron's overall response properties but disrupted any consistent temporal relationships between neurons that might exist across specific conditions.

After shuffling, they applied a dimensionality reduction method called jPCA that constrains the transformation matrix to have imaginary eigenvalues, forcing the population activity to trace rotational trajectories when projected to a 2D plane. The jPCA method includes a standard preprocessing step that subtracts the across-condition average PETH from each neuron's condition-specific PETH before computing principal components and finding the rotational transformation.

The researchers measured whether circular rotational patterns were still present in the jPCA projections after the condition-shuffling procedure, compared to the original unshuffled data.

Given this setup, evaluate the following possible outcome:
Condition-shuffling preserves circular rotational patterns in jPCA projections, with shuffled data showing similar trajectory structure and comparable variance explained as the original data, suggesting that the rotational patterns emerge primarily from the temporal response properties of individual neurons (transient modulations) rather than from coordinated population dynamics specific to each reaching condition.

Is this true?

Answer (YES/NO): NO